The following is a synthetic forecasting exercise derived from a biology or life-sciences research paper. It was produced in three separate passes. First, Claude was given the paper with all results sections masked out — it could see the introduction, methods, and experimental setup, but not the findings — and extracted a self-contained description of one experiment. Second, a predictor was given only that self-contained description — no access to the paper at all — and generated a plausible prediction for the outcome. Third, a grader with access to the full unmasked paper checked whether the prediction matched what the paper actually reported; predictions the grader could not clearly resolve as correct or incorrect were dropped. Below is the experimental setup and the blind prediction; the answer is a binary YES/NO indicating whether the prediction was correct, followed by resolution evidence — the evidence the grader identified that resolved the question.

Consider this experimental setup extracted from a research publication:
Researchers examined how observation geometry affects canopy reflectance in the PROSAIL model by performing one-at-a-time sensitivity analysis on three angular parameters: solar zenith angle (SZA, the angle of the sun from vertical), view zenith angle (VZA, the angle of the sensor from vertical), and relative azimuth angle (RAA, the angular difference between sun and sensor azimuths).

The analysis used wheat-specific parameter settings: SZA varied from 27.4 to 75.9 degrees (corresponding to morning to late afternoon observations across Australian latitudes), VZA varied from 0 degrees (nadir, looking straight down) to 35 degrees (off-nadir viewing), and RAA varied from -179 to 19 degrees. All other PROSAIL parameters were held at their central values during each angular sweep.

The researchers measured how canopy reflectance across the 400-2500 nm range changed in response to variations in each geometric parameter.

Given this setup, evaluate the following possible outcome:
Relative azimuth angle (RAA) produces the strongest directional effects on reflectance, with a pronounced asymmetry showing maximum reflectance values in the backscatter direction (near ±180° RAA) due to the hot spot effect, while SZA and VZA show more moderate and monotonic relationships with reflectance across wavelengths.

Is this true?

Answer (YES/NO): NO